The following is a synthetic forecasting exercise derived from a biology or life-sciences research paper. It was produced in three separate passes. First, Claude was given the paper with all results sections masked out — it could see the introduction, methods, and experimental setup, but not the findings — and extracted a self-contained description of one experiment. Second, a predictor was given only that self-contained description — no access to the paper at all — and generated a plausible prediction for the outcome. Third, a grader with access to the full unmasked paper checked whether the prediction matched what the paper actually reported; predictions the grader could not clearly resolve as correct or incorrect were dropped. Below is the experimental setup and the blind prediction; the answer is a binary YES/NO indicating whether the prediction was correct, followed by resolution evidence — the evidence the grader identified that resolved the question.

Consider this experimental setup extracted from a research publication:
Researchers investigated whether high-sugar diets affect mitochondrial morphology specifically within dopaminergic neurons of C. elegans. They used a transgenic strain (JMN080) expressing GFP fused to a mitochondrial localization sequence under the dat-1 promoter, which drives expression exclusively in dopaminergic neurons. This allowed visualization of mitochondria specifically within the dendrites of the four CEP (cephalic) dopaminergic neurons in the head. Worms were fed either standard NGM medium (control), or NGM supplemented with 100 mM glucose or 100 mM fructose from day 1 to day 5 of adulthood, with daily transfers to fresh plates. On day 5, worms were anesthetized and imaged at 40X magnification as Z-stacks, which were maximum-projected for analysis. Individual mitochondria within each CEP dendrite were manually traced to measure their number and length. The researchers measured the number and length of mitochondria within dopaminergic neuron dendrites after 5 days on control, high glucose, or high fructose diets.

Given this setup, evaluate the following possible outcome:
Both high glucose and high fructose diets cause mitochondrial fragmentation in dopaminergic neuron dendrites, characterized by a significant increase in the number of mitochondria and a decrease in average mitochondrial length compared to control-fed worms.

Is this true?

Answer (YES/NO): NO